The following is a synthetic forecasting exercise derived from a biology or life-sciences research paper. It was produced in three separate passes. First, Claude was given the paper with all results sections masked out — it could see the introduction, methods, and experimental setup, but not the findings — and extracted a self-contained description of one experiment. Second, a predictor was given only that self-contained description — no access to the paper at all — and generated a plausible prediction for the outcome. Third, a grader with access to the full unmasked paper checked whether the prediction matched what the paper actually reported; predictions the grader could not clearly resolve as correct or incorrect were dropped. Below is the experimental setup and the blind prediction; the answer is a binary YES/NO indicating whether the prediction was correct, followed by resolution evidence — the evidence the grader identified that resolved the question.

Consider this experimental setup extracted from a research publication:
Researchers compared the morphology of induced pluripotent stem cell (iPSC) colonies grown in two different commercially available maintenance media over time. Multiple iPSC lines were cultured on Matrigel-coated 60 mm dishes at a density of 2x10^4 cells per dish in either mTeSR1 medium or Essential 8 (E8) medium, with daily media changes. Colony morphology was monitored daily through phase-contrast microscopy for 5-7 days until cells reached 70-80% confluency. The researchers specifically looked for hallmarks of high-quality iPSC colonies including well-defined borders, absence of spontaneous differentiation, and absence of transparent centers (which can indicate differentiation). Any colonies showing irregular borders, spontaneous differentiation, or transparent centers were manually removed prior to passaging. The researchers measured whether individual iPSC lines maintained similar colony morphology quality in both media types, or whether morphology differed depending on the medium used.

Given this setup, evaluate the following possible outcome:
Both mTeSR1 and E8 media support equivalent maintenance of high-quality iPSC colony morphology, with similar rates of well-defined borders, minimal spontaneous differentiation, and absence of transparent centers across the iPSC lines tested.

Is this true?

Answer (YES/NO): YES